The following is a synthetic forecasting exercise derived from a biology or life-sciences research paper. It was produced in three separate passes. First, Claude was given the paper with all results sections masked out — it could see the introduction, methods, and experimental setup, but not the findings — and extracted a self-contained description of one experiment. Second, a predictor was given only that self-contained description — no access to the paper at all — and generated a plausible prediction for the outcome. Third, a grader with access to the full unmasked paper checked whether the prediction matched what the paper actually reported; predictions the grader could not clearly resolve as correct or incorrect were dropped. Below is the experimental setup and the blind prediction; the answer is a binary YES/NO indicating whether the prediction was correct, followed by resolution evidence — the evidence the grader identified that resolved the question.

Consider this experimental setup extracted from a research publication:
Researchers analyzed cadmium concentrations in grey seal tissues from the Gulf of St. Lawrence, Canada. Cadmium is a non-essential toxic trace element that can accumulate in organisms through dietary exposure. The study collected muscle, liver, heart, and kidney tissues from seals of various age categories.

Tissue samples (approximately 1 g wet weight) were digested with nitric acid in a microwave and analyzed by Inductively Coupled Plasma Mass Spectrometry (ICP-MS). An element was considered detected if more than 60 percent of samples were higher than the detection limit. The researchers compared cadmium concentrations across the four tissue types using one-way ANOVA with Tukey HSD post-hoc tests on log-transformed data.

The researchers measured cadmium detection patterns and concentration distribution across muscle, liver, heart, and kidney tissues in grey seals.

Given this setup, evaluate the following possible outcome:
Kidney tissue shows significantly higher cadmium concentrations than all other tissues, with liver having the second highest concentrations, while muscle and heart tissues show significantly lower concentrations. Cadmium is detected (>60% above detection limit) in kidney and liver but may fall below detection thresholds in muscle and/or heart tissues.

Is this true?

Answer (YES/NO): YES